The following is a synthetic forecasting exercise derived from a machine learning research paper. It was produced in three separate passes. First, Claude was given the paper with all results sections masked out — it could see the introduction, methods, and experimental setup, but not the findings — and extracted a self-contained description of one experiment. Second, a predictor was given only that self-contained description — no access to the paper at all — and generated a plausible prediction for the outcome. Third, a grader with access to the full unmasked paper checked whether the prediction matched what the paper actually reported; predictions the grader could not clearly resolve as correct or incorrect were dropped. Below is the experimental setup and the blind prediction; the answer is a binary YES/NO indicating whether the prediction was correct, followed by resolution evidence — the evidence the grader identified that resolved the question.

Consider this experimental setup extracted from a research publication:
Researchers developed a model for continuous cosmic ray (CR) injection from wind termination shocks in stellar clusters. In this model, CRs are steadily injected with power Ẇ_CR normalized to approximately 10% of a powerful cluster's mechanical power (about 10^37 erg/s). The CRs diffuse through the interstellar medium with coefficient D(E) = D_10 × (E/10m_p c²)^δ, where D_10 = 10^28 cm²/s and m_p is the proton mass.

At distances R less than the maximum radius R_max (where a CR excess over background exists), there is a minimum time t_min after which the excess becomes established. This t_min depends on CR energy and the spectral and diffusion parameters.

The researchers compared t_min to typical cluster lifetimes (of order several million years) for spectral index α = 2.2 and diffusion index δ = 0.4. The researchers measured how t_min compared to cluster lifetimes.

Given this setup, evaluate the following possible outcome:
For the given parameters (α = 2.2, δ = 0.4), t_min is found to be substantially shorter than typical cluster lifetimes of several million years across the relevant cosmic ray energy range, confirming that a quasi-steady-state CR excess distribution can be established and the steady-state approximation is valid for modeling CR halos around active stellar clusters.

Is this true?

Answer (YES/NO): YES